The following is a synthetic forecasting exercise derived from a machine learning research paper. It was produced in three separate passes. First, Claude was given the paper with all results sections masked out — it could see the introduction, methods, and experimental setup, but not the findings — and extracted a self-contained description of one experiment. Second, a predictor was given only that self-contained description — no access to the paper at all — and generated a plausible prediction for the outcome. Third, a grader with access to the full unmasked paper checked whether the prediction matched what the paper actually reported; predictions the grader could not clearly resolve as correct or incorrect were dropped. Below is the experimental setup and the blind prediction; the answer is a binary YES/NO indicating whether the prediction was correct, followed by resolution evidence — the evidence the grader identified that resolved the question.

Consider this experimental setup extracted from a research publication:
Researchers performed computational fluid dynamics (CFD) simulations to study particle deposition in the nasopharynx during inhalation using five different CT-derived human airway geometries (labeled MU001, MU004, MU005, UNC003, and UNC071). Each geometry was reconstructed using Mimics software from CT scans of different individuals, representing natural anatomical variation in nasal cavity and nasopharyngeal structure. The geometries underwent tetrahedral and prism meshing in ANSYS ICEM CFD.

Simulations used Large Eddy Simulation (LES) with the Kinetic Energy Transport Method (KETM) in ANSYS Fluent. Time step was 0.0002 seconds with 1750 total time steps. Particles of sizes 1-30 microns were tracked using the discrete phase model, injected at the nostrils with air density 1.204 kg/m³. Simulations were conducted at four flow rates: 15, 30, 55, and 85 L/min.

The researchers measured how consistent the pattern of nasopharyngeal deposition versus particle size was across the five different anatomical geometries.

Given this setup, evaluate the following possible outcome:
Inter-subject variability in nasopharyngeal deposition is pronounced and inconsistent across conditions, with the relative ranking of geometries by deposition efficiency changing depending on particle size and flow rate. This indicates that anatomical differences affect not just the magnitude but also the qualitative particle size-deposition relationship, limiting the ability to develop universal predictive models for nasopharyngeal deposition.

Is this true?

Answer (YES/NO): NO